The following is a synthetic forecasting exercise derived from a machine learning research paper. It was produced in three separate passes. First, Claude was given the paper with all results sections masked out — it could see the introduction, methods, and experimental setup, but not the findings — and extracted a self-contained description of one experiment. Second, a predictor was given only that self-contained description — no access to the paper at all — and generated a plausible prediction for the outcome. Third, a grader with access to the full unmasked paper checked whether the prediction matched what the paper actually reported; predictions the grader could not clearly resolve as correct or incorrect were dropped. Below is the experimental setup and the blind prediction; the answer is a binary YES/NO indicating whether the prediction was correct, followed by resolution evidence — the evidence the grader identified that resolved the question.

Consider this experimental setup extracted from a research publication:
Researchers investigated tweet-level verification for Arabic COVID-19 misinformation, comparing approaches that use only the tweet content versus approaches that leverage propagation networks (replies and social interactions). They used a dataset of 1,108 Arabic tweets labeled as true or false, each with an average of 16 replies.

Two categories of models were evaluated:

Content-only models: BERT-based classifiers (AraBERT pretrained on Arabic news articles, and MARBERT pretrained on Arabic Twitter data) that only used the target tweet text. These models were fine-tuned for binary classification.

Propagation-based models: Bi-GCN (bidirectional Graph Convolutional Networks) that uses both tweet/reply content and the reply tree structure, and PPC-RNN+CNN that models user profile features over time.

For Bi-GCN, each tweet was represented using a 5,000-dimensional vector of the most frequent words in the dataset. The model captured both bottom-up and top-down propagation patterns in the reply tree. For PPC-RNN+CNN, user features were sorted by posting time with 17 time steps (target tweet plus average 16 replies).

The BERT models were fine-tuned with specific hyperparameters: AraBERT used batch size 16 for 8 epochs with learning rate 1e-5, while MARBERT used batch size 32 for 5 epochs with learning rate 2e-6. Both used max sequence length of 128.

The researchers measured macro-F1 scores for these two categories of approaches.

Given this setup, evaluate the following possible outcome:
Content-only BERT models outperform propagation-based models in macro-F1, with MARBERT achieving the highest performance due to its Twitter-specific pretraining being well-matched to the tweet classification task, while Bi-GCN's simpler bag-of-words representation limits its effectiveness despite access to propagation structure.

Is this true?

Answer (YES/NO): YES